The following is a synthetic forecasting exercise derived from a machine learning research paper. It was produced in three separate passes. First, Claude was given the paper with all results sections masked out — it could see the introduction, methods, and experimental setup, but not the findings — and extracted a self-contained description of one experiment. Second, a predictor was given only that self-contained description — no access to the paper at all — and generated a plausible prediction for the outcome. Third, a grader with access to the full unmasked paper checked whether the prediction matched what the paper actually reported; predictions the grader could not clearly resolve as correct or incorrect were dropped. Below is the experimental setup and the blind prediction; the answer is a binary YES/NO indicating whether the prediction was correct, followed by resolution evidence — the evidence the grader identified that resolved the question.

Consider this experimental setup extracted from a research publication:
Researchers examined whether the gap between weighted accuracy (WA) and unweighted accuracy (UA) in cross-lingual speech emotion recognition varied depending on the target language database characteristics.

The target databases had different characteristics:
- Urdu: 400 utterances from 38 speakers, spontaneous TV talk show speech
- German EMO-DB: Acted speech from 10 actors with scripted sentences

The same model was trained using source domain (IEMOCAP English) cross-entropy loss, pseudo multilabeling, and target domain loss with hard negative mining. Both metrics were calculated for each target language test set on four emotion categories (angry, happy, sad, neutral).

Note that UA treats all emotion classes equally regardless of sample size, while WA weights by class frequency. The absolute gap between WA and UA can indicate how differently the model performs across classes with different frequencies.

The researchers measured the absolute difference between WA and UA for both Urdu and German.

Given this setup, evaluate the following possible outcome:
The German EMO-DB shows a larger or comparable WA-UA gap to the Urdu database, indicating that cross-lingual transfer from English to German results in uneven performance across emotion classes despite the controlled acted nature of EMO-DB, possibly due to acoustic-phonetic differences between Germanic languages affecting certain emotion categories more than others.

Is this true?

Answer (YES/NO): YES